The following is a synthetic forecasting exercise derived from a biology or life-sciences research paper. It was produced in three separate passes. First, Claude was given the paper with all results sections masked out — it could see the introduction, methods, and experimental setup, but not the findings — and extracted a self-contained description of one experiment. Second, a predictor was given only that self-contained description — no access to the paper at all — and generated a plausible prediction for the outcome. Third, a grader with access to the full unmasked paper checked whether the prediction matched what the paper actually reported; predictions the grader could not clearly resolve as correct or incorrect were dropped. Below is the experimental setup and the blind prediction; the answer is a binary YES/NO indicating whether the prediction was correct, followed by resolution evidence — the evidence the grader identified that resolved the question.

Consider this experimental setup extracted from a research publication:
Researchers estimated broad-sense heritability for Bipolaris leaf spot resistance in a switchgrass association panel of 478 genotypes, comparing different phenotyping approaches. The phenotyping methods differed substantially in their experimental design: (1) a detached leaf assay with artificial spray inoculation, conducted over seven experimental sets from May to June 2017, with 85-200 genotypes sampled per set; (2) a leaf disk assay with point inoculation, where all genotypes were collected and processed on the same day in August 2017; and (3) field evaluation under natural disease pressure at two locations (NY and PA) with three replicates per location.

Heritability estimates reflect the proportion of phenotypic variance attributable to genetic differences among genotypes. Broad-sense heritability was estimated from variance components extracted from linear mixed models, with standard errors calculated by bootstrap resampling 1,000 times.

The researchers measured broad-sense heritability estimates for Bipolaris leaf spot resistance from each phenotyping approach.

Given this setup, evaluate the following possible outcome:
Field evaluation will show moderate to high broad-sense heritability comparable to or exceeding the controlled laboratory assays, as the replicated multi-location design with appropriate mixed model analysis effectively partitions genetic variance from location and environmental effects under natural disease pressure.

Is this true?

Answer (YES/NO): NO